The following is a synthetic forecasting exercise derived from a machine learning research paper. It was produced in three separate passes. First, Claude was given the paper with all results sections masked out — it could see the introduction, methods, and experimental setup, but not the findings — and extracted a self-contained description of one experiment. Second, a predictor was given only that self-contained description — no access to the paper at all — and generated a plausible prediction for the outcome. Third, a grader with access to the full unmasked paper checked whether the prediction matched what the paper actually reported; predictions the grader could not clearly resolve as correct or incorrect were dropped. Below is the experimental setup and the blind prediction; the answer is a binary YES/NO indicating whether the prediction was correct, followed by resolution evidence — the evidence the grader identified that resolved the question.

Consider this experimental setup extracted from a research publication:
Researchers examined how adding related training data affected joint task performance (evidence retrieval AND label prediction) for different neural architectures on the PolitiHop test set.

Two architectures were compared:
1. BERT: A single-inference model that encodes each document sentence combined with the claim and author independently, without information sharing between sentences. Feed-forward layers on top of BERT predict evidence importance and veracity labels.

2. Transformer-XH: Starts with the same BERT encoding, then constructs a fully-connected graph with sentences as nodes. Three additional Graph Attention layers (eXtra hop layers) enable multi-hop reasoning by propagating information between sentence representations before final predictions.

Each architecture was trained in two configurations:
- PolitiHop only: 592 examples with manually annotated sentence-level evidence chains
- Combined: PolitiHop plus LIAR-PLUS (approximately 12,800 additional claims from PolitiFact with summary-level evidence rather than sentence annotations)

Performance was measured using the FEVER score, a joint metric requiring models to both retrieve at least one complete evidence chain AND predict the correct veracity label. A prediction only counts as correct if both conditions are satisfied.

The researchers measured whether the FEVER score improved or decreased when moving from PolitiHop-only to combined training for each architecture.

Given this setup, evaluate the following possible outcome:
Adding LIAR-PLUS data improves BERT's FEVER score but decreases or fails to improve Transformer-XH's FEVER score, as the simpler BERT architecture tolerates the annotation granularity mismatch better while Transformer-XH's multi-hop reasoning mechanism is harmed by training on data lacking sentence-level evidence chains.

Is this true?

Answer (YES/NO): NO